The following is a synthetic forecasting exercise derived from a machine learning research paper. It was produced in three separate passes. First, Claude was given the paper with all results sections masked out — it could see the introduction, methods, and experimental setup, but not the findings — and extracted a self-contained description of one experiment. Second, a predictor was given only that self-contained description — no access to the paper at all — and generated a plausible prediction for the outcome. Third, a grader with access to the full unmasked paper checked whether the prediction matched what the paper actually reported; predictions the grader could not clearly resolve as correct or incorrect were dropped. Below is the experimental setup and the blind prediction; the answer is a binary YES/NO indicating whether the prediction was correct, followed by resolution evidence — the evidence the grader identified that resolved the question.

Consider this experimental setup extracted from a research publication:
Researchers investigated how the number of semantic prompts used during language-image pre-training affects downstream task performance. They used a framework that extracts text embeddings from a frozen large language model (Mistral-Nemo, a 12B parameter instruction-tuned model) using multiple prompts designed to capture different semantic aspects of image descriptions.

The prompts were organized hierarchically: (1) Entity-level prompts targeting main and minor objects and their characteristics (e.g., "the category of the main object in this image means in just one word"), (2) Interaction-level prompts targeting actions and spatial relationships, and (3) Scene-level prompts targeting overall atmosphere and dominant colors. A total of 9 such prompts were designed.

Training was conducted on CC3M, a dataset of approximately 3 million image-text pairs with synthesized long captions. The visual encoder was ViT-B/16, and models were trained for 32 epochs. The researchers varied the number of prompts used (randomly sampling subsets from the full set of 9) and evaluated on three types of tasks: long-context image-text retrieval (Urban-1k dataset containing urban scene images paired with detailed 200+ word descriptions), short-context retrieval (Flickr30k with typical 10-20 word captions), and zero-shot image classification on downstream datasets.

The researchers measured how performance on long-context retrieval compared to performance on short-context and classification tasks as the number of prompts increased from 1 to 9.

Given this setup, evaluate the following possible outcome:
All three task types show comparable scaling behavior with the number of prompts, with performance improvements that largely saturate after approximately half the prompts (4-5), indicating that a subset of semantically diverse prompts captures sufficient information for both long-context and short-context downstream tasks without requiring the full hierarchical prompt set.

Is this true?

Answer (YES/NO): NO